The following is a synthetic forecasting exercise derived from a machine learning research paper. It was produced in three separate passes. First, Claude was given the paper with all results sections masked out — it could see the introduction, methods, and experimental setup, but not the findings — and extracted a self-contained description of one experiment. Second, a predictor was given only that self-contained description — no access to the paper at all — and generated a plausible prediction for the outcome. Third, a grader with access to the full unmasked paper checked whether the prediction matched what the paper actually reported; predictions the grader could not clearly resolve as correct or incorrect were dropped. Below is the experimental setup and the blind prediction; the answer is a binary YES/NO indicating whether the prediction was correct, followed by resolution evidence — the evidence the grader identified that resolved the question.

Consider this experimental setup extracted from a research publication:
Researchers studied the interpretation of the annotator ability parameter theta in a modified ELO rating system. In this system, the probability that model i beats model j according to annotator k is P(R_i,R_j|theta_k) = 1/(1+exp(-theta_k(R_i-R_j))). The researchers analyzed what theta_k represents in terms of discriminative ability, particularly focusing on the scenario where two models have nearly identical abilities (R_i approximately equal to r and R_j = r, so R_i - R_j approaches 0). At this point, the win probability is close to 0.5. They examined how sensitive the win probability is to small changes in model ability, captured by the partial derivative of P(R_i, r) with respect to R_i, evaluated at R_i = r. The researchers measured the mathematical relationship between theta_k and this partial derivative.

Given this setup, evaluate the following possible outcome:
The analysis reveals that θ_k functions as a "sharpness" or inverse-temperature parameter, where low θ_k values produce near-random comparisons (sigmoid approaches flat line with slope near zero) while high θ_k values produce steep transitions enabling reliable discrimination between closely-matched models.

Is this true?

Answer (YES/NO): NO